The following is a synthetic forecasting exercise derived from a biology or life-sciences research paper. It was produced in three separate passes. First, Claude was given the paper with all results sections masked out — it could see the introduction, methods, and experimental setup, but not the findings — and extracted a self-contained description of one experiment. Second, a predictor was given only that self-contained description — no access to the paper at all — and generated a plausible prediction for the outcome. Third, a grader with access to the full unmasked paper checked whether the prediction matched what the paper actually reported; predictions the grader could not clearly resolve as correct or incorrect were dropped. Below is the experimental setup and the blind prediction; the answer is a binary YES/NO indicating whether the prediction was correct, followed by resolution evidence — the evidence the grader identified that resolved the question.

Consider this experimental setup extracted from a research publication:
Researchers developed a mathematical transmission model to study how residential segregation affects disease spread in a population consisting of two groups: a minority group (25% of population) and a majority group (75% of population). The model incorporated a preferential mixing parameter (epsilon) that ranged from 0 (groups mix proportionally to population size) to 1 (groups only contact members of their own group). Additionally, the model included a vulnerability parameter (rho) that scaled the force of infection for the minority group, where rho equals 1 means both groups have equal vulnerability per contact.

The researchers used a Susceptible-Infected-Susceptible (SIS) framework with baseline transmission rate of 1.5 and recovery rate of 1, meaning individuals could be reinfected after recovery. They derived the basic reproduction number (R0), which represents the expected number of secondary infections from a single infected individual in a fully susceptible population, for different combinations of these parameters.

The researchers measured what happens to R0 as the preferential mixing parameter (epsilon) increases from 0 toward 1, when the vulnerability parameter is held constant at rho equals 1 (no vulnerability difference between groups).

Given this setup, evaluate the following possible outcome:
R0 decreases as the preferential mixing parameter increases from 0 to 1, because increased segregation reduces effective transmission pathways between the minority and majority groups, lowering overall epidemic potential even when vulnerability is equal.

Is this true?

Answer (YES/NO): NO